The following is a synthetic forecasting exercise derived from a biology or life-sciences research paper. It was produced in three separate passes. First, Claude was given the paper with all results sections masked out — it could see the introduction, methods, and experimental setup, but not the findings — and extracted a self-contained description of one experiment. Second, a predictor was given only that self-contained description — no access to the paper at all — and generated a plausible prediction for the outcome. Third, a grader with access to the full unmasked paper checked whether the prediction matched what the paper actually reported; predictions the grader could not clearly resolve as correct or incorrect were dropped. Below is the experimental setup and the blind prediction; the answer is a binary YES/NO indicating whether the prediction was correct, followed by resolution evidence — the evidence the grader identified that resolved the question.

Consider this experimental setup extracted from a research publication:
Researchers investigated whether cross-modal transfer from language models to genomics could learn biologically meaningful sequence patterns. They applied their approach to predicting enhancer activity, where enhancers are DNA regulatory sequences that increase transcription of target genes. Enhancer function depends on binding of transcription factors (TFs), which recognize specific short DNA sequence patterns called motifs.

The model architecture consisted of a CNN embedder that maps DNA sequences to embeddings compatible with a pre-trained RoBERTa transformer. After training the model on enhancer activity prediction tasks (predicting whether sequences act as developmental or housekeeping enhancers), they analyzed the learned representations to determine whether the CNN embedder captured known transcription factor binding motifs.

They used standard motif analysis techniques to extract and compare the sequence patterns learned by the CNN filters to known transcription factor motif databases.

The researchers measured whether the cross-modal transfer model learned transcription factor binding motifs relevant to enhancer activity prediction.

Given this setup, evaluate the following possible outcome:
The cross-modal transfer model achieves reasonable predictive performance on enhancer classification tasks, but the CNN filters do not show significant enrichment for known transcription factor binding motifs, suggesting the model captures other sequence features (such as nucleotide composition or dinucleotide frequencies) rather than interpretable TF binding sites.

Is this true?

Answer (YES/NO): NO